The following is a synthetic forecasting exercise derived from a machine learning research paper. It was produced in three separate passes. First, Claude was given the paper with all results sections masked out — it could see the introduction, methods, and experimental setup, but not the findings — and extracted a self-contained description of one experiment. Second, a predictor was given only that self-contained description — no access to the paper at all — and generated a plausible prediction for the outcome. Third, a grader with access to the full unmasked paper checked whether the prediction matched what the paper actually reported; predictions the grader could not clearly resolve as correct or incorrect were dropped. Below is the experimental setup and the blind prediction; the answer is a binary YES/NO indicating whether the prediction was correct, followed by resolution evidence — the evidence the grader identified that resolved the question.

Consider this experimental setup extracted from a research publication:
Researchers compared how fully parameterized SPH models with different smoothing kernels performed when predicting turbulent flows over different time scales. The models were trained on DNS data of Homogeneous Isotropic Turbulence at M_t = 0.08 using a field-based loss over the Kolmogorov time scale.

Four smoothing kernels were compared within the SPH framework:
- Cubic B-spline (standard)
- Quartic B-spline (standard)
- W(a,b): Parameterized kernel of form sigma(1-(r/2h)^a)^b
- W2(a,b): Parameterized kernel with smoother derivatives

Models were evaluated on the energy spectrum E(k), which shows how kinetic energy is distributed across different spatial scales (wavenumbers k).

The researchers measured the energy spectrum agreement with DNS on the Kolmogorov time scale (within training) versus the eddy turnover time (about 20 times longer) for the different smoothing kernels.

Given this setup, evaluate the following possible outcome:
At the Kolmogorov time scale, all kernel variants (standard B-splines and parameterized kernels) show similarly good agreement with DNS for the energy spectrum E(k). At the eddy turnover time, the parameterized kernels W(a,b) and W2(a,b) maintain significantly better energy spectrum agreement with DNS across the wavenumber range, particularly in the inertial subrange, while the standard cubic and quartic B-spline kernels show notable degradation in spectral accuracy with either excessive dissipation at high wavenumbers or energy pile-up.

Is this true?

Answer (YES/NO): NO